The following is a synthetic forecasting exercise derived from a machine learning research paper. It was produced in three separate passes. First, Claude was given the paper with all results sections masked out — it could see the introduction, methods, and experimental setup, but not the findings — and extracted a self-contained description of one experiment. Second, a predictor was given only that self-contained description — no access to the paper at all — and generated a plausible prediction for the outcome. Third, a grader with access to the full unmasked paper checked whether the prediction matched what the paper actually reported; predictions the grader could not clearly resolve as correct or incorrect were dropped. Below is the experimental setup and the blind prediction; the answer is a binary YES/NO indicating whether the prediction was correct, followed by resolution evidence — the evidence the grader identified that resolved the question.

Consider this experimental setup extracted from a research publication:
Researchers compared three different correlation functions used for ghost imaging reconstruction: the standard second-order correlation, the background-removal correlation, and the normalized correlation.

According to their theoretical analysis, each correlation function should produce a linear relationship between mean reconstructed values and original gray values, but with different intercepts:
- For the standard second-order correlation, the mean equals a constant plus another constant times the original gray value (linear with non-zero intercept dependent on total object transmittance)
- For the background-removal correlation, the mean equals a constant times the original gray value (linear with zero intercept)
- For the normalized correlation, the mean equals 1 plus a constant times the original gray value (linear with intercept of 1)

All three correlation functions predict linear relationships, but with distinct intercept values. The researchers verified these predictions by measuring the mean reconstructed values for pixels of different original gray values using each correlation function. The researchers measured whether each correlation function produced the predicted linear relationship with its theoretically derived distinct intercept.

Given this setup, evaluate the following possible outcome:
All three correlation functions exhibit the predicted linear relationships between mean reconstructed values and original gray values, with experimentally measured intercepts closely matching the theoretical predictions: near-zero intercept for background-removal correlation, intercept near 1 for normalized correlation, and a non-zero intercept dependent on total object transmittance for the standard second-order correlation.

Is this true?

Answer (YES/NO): NO